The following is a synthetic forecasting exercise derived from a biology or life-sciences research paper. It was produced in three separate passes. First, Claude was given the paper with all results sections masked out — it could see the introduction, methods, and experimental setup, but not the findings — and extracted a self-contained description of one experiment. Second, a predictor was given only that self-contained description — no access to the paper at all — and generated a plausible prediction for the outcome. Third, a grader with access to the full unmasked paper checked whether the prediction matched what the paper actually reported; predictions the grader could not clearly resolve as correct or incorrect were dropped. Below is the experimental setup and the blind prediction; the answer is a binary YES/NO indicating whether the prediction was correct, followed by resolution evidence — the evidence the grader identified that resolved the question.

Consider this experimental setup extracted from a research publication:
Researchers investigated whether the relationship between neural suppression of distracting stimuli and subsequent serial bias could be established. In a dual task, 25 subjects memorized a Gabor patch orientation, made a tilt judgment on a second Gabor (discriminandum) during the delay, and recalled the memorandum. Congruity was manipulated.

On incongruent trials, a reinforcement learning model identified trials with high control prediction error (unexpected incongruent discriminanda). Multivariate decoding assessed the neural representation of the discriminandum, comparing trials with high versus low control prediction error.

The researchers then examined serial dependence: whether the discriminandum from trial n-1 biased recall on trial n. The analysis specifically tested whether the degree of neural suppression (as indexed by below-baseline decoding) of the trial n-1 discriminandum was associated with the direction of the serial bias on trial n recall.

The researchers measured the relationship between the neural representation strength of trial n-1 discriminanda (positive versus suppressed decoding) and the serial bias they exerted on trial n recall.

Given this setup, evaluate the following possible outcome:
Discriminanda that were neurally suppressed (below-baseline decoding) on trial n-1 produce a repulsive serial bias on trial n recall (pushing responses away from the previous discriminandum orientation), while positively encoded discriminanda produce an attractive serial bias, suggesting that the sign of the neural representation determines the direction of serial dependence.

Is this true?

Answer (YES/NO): YES